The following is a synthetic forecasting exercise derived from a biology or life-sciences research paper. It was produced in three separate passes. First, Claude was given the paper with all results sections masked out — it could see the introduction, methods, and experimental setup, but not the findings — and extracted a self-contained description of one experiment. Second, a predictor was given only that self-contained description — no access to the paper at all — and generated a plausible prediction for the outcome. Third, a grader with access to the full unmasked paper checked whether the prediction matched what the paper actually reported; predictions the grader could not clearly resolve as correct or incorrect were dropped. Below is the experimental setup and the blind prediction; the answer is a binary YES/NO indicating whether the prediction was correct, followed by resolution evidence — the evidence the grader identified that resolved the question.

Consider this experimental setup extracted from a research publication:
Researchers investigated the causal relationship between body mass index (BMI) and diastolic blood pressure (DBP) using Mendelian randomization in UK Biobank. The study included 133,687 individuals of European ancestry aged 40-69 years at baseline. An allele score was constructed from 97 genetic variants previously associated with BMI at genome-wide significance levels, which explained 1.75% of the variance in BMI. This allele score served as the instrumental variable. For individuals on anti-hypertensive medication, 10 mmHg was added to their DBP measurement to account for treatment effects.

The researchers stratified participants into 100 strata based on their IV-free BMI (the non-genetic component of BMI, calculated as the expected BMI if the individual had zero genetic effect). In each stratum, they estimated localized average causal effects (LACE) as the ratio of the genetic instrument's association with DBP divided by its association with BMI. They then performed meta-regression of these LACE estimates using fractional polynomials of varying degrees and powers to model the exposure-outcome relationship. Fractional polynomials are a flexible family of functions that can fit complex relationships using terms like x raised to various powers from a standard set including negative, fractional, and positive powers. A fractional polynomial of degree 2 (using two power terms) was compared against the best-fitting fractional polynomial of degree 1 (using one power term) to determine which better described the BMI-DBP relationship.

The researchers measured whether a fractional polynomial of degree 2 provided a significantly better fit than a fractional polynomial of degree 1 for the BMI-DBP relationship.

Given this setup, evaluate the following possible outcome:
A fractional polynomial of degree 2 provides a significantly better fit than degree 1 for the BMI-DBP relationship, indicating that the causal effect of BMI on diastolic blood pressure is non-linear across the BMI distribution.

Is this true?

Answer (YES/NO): YES